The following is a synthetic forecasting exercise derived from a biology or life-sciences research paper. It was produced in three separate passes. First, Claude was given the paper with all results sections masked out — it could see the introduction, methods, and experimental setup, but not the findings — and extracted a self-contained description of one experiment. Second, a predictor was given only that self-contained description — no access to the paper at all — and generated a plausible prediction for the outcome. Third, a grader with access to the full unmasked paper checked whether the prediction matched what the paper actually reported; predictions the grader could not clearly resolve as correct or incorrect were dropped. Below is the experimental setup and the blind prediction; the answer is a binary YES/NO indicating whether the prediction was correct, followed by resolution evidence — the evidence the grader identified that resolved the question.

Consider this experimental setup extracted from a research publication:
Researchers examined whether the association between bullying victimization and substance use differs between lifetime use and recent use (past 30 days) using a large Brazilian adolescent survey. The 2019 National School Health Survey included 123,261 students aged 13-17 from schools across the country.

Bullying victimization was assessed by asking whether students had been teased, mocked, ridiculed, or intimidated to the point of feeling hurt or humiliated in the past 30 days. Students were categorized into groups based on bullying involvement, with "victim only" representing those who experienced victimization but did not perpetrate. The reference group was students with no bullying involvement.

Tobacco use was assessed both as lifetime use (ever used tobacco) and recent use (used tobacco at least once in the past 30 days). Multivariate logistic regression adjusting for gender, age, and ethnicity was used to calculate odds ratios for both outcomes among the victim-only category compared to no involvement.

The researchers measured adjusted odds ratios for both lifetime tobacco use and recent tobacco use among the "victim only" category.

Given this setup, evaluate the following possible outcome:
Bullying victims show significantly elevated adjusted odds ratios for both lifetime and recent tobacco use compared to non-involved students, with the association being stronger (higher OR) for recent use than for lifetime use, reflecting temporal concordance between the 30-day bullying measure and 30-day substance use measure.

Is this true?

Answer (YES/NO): YES